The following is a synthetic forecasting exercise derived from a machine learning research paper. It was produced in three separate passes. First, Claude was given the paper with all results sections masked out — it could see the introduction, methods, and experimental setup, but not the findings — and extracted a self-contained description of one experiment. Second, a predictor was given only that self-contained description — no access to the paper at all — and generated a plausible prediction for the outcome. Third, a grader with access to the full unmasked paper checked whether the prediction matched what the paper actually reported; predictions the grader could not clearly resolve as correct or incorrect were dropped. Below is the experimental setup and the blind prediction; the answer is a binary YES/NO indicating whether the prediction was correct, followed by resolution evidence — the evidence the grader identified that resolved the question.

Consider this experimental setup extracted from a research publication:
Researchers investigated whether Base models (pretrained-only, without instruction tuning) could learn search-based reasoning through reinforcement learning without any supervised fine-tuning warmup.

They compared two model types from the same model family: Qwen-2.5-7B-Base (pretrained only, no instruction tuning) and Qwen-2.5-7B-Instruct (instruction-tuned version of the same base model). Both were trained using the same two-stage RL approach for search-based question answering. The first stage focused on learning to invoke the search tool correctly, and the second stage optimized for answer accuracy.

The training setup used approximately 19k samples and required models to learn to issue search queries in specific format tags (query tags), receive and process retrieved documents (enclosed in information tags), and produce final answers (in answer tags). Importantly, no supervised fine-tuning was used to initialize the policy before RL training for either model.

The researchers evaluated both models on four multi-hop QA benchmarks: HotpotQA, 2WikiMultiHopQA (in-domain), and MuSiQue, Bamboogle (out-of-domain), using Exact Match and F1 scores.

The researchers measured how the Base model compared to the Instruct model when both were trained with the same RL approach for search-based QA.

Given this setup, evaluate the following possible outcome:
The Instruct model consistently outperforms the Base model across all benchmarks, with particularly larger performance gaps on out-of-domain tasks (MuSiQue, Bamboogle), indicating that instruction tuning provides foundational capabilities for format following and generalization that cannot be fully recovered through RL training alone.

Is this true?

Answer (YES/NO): NO